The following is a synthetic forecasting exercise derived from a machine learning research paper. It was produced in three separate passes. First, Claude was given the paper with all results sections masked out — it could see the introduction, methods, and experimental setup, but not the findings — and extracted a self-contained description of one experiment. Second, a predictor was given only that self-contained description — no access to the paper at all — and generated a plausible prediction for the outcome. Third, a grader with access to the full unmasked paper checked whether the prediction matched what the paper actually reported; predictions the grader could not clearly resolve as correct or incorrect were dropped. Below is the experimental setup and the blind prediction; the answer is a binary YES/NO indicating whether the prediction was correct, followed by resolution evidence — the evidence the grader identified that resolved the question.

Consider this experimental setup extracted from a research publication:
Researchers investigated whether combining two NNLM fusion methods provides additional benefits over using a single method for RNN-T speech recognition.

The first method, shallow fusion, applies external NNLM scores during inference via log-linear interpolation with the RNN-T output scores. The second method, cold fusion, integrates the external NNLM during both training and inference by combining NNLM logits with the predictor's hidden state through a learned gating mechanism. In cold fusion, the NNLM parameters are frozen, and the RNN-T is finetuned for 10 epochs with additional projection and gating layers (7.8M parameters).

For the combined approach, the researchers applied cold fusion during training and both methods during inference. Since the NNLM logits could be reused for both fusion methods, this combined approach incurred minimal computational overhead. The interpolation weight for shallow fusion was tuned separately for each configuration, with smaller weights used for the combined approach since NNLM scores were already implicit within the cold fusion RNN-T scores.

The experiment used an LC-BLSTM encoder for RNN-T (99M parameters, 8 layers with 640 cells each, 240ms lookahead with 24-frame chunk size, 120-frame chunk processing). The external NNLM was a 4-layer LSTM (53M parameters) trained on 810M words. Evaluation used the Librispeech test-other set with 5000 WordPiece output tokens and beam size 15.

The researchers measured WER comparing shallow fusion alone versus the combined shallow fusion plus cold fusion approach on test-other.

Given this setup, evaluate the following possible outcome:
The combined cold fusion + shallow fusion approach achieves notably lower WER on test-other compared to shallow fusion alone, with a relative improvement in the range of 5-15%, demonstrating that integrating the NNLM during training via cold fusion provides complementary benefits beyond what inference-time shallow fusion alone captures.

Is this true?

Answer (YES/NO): NO